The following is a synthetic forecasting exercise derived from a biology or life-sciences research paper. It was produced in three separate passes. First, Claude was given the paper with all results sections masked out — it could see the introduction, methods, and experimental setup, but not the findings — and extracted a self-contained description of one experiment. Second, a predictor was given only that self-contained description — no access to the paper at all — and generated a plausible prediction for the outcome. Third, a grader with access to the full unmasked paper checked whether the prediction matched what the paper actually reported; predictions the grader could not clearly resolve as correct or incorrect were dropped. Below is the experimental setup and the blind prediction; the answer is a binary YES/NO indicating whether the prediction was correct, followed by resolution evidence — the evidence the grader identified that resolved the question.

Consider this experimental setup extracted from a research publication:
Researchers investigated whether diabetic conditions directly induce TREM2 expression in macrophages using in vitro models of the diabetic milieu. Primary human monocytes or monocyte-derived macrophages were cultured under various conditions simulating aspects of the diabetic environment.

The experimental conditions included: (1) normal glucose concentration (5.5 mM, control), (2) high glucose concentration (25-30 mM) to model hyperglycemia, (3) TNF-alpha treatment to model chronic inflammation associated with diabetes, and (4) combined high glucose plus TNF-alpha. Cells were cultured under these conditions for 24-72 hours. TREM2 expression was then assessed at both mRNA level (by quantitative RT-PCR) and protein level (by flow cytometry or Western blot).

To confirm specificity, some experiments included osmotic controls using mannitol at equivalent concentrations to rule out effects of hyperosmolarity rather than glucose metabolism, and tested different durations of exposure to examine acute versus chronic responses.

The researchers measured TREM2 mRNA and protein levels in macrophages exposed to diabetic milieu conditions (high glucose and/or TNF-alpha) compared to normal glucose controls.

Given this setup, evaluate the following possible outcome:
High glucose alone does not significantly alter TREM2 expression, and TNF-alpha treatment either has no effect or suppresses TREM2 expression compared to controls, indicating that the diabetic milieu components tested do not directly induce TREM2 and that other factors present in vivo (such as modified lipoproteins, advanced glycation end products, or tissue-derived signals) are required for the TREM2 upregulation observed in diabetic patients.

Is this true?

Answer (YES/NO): NO